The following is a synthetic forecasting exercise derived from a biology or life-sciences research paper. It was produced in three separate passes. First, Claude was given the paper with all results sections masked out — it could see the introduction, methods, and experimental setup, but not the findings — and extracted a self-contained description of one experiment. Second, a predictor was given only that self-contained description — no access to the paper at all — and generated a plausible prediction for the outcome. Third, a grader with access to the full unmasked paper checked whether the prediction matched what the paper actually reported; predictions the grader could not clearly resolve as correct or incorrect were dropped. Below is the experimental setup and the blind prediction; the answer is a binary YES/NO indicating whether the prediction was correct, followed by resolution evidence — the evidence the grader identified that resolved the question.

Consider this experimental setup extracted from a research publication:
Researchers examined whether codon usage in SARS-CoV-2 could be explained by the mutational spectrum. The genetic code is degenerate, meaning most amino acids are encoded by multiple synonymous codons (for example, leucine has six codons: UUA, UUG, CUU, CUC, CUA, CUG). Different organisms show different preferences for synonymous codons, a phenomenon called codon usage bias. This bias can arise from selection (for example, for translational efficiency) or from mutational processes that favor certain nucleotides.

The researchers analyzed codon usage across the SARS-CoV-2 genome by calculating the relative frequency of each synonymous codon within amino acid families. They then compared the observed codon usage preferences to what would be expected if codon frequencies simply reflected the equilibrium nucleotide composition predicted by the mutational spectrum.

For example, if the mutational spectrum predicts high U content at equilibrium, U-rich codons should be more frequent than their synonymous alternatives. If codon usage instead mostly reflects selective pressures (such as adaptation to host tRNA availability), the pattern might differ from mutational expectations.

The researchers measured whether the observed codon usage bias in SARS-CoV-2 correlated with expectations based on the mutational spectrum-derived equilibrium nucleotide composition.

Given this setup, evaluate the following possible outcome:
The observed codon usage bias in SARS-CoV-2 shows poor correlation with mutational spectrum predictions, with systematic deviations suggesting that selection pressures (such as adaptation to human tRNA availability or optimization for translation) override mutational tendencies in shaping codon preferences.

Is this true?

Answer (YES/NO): NO